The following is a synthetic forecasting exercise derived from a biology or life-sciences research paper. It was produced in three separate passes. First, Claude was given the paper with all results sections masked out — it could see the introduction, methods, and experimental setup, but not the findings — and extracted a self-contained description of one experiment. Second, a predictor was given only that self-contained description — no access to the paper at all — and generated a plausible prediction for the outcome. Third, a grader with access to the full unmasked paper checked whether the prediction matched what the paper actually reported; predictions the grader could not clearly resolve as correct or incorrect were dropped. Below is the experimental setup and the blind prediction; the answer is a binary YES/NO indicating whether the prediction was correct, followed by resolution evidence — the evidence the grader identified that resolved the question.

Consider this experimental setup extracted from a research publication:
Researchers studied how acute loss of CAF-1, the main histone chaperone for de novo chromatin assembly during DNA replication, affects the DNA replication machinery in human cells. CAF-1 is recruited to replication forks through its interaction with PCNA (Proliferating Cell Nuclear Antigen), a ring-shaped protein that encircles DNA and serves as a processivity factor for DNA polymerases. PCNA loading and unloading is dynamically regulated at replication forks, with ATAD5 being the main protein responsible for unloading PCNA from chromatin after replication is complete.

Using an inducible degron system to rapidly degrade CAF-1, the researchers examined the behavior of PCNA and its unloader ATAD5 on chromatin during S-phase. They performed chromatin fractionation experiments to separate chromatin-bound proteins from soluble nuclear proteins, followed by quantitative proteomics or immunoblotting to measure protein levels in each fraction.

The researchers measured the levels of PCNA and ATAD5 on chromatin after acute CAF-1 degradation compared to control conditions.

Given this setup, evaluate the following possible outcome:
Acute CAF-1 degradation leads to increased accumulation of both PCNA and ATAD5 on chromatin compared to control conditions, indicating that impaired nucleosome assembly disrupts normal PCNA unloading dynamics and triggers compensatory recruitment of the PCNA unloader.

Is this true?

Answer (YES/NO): YES